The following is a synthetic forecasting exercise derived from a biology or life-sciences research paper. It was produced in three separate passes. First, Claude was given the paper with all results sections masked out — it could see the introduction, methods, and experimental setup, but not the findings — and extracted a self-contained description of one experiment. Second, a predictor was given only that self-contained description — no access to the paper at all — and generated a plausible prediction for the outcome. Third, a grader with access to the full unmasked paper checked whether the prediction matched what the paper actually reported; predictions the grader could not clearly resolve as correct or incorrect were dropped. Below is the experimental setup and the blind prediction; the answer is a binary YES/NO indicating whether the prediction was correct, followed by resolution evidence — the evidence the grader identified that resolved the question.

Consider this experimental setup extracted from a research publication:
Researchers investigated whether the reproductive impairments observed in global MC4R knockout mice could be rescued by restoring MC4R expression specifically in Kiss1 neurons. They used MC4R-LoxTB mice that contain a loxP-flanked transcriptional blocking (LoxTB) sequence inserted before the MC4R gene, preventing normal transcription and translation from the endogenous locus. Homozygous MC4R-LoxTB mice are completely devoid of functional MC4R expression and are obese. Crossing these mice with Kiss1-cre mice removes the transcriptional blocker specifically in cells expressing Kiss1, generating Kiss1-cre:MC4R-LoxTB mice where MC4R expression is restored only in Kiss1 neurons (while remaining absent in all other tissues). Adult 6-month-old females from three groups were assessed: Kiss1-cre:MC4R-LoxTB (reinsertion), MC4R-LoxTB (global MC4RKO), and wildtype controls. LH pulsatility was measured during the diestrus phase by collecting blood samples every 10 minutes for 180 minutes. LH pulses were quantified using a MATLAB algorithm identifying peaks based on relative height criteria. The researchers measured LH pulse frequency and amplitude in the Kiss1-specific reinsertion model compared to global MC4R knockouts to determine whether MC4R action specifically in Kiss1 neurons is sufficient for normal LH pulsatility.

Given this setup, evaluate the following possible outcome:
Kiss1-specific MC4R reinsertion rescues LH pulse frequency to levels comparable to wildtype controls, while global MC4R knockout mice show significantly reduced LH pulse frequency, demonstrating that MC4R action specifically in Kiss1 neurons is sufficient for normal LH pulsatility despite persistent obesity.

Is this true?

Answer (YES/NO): NO